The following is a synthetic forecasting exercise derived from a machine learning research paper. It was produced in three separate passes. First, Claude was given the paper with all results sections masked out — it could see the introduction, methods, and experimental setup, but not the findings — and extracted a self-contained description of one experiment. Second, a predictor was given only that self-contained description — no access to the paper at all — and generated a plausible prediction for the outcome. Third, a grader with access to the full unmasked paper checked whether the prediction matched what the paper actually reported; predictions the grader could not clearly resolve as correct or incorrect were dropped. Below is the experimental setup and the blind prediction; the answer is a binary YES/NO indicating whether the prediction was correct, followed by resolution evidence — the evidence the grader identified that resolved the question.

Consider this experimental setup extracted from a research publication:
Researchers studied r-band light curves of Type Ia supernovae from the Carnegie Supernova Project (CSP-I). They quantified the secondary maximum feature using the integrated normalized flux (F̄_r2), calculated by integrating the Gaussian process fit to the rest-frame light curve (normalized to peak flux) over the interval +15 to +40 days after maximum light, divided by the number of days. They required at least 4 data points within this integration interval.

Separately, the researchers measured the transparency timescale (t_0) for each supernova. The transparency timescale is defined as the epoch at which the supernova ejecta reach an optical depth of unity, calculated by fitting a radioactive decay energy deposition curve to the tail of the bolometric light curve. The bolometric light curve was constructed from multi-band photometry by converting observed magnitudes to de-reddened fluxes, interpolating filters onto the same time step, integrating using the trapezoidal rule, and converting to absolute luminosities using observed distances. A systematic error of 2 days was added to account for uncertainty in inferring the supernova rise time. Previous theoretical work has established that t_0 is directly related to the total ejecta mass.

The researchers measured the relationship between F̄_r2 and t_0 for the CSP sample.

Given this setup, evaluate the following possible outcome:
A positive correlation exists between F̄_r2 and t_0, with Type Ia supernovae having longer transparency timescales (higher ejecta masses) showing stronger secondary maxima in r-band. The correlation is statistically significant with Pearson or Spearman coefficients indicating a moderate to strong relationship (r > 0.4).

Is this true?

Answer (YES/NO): YES